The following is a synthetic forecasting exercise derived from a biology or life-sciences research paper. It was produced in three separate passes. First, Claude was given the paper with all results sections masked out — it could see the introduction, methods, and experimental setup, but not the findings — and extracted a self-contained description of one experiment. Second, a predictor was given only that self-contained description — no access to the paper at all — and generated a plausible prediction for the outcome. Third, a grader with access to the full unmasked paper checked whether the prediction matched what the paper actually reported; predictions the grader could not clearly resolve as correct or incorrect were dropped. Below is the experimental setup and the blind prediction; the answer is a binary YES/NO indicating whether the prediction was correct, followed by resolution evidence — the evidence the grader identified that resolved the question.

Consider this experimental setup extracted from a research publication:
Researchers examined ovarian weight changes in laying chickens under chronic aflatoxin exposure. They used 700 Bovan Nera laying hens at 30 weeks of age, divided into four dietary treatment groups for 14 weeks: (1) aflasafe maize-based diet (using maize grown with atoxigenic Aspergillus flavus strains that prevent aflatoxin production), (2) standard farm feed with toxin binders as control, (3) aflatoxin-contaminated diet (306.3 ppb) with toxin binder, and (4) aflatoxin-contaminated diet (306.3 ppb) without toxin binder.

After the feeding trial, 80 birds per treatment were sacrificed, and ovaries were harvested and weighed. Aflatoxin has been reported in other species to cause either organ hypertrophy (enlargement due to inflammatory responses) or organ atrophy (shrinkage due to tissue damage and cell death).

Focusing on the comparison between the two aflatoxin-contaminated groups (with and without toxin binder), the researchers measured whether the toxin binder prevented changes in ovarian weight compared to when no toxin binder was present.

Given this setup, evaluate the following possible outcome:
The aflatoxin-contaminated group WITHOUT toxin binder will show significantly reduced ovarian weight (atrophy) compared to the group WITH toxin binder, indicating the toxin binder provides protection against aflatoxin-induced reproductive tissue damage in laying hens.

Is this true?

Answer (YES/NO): NO